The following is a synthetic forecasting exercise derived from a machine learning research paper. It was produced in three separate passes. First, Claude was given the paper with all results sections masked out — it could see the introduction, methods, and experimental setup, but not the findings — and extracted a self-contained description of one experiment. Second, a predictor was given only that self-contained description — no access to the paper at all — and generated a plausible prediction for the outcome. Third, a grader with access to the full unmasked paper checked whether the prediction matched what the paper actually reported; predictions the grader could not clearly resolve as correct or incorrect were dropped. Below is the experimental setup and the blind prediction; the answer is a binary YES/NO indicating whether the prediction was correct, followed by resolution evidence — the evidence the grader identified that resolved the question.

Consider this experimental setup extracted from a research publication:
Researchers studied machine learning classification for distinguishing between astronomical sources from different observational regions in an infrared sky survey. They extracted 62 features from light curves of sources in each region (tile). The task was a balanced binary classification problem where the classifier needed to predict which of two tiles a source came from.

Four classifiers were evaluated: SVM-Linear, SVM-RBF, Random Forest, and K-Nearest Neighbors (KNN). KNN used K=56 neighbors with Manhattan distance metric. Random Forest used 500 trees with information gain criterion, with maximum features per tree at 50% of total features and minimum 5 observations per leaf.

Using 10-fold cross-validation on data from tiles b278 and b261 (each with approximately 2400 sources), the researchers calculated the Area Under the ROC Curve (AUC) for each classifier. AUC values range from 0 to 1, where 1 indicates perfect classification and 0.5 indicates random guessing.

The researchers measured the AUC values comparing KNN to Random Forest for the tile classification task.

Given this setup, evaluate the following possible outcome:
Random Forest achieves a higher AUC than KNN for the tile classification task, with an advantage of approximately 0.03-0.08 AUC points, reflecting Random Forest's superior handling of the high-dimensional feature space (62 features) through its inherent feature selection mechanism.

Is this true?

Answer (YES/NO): NO